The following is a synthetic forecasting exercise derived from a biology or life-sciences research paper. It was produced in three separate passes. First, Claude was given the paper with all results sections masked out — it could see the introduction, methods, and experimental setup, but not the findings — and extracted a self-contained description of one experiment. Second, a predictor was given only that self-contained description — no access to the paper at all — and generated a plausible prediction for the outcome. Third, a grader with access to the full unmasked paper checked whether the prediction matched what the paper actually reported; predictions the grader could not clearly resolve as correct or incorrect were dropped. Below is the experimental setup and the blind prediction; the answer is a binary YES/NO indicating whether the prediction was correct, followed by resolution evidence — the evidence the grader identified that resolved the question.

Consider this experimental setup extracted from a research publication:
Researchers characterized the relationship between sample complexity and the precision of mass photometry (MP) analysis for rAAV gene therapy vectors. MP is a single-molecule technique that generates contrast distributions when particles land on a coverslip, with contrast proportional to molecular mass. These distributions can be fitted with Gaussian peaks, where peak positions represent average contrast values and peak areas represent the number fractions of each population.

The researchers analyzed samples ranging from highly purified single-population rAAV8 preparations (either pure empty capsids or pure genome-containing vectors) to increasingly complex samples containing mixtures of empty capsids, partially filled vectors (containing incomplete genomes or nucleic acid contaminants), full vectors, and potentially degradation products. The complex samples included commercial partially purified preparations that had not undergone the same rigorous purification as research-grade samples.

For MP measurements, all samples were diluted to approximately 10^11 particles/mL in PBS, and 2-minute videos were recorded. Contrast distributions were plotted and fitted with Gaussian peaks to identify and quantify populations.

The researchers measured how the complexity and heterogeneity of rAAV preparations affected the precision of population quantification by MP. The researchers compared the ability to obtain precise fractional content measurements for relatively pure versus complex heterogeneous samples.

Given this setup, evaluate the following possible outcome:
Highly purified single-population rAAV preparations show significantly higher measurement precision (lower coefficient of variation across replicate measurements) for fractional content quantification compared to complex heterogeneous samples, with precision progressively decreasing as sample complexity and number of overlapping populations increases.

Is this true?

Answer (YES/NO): YES